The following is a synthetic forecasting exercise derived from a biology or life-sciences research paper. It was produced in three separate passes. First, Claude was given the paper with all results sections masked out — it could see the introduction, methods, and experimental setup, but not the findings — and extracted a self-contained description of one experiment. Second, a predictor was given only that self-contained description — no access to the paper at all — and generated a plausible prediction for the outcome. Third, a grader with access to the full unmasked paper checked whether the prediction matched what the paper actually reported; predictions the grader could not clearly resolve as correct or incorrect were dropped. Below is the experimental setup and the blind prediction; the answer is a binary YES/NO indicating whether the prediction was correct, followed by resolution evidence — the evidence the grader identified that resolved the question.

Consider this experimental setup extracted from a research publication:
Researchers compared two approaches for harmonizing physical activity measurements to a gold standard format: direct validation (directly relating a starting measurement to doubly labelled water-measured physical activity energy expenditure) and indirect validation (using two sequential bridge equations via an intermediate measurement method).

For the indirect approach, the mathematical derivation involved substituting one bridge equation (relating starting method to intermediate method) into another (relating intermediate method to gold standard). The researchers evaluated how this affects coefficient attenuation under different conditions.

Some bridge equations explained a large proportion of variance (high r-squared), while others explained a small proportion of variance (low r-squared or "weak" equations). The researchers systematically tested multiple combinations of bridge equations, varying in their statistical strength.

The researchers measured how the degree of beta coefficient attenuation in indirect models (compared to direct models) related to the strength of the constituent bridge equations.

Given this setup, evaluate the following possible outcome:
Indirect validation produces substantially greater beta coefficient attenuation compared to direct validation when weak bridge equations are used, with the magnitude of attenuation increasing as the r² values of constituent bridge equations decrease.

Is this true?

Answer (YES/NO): YES